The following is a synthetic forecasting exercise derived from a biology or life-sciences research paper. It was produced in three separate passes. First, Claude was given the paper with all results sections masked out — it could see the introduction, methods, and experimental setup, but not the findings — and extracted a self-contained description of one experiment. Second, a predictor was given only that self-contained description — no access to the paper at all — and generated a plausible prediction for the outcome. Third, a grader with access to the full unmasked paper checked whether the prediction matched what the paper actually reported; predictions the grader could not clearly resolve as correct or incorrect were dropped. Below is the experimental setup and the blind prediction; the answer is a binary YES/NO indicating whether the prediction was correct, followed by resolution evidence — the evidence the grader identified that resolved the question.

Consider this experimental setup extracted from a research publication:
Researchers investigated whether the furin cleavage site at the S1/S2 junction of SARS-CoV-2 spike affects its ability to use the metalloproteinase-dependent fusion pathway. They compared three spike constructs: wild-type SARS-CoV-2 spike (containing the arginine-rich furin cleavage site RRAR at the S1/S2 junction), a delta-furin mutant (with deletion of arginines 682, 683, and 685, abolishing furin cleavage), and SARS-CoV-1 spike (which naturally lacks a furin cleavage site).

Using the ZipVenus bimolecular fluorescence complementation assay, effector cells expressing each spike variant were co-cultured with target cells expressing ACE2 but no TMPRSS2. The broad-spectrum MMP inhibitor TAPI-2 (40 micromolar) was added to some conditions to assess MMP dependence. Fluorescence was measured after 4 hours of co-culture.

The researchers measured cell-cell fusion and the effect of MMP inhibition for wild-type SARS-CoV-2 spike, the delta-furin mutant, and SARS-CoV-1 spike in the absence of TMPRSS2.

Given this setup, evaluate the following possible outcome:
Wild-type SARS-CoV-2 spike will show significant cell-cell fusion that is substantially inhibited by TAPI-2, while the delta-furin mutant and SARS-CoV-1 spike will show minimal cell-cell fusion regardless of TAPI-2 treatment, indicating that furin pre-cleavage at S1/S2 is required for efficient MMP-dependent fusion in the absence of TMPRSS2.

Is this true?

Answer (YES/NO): YES